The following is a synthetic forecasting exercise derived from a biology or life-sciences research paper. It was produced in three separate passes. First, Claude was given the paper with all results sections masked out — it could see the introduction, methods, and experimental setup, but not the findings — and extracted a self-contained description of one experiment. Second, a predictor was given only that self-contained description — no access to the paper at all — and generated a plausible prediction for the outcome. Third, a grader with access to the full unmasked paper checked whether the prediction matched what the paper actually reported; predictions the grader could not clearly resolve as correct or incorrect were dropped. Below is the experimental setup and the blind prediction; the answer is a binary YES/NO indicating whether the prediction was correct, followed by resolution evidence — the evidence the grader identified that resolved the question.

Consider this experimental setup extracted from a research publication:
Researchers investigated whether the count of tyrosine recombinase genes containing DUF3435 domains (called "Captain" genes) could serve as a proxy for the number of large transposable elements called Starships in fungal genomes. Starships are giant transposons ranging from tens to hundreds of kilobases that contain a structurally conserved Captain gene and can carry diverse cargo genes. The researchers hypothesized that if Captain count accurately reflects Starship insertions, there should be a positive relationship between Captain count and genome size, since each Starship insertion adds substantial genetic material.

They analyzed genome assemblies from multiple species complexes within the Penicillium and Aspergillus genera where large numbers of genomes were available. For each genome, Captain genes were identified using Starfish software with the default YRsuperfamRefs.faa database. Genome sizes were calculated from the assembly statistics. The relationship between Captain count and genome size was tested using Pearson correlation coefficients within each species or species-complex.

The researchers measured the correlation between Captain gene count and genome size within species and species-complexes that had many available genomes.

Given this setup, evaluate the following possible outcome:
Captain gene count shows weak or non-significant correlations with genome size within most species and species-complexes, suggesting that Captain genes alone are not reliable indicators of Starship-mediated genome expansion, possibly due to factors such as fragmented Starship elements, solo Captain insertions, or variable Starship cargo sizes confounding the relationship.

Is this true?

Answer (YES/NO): NO